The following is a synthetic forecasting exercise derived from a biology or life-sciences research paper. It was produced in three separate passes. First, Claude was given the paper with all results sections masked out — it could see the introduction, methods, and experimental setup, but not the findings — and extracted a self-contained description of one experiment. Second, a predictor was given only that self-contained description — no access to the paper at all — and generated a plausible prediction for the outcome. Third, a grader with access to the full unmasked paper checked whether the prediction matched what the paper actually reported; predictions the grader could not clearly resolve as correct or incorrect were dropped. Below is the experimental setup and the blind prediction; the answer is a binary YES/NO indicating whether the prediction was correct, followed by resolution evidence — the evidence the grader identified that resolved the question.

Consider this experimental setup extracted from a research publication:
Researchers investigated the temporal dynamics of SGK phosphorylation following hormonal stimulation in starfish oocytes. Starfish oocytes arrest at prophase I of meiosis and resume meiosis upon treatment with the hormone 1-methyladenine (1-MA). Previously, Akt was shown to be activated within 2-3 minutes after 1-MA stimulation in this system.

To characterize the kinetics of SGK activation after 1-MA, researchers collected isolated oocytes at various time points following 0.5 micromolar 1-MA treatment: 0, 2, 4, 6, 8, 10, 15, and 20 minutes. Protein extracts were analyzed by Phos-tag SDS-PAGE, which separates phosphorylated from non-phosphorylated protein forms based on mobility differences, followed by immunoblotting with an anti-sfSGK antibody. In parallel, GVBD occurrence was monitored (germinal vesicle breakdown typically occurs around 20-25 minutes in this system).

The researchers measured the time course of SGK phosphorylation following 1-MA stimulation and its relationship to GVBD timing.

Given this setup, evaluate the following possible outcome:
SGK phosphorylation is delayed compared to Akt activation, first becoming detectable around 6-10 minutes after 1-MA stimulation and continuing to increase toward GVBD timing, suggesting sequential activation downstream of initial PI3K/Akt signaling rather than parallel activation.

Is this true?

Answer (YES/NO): NO